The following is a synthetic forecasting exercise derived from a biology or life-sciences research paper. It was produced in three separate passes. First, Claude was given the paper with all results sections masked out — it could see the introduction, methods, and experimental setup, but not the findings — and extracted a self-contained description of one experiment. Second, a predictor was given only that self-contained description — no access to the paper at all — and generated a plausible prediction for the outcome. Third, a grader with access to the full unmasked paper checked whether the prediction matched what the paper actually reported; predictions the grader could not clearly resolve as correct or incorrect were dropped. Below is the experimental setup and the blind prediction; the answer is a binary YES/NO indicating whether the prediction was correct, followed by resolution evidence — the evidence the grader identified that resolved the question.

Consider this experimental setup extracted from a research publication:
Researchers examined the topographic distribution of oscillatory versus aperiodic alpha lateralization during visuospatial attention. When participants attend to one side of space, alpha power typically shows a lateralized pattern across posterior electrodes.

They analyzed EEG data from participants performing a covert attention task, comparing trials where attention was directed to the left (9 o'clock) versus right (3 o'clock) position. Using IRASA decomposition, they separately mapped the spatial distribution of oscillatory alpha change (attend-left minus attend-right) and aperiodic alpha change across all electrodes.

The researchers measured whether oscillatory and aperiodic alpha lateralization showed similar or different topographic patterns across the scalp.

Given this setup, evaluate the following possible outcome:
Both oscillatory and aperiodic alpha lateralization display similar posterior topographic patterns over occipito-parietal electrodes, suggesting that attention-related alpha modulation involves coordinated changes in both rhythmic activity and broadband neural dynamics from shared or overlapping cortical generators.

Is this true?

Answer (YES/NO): NO